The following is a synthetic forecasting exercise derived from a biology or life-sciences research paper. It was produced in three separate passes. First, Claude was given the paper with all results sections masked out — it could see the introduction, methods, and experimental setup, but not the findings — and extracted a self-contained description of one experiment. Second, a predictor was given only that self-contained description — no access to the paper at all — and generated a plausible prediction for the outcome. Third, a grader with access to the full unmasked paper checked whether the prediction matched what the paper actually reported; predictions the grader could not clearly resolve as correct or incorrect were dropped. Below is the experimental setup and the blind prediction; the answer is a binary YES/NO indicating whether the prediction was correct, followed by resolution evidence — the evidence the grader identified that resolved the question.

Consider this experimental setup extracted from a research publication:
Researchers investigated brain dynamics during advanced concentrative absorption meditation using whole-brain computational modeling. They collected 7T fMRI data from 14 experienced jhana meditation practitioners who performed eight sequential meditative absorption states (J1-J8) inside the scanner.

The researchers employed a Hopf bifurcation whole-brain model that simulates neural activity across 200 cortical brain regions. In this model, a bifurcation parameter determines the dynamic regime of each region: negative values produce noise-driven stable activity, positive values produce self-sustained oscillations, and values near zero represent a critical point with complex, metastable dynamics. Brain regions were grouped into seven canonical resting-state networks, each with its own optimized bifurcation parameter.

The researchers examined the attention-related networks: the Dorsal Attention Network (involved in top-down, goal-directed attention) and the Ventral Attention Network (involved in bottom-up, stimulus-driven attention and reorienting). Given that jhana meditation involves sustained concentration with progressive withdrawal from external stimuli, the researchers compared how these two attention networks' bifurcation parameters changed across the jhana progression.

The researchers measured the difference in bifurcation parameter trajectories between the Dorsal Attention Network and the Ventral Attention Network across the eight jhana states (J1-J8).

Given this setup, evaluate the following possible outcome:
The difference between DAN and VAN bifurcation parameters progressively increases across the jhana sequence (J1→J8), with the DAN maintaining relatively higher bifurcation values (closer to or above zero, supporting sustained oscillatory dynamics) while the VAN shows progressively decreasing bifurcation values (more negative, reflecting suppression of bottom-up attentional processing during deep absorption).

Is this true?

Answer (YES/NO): NO